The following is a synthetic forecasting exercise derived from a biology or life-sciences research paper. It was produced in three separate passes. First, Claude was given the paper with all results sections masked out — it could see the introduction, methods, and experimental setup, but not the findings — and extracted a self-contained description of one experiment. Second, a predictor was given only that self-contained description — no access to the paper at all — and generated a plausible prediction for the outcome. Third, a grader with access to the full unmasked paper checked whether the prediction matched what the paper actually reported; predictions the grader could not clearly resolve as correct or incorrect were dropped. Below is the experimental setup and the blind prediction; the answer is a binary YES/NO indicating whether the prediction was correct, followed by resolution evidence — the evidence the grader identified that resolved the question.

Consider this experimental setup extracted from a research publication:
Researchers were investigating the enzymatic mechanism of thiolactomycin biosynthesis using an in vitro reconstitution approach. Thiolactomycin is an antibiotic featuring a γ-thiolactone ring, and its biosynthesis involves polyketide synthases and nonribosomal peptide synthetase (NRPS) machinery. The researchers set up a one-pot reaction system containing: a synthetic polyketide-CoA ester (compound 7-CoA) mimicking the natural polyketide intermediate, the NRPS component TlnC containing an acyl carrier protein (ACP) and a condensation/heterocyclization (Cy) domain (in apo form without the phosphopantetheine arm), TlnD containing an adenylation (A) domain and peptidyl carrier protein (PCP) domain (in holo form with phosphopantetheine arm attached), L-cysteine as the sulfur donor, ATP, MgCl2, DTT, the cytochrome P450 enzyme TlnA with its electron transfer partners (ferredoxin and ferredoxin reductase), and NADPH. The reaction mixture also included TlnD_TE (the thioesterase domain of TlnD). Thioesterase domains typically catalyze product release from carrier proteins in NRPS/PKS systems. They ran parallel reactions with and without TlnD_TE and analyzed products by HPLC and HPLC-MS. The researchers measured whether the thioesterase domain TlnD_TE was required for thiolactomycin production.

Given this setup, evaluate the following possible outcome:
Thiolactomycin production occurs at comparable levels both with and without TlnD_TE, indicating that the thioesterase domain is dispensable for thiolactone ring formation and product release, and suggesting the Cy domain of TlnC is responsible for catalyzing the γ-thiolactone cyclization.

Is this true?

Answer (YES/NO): NO